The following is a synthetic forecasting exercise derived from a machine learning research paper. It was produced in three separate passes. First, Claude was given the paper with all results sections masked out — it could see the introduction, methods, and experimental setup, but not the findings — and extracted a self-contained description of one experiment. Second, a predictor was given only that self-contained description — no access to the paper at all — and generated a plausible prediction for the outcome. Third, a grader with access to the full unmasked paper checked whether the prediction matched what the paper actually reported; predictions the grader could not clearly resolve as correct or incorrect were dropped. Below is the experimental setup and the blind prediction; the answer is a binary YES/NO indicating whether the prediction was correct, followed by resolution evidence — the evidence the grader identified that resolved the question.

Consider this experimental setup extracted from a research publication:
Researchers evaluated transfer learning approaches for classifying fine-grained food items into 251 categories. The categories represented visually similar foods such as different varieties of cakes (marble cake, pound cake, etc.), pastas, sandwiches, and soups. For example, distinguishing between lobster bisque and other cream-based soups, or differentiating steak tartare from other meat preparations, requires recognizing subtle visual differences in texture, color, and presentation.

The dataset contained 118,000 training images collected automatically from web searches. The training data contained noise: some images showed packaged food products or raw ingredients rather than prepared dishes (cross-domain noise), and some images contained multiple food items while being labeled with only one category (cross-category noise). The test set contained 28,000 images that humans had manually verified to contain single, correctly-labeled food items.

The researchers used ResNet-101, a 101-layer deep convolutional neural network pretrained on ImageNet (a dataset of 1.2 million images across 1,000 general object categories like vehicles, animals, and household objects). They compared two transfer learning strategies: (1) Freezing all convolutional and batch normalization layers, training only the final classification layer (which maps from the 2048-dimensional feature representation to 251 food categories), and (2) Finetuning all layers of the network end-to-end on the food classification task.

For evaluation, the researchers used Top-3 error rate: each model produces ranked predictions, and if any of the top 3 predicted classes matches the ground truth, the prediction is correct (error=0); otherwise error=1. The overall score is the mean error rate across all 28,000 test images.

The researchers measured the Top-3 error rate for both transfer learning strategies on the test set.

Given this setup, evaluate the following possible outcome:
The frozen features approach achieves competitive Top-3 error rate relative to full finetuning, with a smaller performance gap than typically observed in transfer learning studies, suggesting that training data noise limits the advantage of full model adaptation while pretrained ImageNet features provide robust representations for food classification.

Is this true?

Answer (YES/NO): NO